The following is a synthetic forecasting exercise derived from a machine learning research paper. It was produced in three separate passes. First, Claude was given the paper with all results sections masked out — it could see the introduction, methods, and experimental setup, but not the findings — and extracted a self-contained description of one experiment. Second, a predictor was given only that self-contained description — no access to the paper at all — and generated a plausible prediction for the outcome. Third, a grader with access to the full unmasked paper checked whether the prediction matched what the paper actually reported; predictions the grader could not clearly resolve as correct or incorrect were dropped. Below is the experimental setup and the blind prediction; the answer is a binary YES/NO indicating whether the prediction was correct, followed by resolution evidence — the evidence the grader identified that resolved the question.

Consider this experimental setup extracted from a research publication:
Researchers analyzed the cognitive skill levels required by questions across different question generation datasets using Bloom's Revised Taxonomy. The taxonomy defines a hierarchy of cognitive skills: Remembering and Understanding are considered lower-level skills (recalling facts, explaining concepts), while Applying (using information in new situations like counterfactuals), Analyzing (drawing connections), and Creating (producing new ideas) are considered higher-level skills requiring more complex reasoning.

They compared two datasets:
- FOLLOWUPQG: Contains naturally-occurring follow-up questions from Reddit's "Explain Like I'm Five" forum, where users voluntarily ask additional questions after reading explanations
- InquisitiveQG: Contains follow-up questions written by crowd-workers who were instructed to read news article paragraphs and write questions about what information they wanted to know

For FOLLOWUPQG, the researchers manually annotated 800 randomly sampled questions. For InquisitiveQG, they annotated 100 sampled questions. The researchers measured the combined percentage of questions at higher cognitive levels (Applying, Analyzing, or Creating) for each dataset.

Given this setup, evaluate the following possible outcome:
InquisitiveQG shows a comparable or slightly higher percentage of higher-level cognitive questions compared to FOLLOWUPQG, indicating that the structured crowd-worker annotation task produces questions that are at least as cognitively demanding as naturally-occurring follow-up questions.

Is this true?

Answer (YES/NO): NO